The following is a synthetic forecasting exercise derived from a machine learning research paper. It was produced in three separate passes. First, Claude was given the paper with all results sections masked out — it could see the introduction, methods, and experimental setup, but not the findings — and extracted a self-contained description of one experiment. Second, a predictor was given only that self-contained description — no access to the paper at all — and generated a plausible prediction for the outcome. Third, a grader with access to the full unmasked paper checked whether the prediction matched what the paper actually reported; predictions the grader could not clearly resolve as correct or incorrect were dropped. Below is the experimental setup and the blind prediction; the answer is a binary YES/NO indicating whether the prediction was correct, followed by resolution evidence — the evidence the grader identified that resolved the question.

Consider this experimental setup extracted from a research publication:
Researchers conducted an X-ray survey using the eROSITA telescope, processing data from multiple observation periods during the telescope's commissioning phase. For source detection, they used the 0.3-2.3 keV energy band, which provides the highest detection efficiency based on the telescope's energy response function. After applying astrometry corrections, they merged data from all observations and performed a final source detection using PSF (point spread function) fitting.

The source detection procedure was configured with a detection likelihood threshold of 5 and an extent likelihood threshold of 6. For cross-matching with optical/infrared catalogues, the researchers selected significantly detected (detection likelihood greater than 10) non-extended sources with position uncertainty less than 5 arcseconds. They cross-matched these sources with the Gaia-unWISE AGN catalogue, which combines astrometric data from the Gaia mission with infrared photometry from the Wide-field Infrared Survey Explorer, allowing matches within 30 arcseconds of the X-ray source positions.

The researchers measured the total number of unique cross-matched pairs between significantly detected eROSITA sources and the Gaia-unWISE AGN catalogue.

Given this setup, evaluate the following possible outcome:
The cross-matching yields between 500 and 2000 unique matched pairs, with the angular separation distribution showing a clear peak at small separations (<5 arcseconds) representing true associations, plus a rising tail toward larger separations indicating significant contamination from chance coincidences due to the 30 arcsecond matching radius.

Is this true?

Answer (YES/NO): NO